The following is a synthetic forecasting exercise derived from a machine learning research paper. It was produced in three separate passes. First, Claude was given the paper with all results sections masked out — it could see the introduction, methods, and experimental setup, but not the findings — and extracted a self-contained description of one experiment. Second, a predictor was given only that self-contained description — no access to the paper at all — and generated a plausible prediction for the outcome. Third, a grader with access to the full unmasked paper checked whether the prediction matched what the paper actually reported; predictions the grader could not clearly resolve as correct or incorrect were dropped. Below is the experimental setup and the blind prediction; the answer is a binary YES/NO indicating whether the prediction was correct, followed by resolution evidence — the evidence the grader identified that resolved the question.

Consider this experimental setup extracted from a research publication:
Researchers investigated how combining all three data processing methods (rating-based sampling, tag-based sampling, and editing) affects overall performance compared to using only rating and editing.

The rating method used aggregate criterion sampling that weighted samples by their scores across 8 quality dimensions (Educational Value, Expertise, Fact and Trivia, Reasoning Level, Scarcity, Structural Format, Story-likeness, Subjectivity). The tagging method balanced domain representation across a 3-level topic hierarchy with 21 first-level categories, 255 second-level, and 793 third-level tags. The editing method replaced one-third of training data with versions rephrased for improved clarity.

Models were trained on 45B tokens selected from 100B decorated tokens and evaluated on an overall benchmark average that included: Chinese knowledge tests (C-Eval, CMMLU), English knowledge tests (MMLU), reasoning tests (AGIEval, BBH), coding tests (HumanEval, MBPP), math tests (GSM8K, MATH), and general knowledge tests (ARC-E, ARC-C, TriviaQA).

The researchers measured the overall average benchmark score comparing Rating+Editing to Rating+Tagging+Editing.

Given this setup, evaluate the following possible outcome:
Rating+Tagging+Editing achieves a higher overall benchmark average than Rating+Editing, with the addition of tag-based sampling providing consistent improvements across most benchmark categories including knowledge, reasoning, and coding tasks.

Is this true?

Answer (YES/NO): NO